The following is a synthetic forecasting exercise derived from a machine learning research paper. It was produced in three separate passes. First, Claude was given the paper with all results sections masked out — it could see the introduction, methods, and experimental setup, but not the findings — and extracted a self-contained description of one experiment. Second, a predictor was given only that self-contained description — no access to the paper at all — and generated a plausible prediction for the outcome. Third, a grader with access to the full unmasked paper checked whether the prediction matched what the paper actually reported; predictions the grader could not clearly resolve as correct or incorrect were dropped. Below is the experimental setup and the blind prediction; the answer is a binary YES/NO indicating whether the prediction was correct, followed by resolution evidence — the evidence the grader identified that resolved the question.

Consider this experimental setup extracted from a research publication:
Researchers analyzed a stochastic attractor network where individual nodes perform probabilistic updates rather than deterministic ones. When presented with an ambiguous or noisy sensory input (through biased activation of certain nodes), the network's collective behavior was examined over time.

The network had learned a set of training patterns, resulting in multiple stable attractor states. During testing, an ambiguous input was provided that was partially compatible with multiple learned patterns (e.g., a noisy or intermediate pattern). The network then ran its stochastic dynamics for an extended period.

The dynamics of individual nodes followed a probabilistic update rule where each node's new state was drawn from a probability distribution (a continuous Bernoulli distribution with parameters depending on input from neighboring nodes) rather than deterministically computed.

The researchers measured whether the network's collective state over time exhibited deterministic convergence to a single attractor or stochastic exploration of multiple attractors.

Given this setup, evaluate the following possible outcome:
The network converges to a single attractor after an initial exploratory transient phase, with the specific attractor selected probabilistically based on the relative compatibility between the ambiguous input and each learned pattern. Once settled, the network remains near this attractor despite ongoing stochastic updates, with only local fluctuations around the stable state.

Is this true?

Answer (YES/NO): NO